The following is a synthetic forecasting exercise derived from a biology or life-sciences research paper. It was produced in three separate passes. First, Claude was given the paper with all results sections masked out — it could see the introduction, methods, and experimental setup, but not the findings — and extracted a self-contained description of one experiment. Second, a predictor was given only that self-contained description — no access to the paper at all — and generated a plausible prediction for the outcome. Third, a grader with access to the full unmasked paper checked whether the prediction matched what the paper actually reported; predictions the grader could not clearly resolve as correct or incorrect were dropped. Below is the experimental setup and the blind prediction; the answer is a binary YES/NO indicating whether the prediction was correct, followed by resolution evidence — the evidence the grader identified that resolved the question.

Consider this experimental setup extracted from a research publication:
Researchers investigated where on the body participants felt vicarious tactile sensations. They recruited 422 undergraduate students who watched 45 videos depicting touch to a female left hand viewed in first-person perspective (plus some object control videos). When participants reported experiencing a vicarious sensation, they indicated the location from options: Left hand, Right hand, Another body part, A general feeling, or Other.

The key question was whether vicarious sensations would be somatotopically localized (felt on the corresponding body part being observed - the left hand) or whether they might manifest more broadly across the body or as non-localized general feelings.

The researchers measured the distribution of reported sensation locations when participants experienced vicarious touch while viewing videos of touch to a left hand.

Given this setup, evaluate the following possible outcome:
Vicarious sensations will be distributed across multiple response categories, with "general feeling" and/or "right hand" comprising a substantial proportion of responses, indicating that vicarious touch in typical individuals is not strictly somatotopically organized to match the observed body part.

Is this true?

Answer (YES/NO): NO